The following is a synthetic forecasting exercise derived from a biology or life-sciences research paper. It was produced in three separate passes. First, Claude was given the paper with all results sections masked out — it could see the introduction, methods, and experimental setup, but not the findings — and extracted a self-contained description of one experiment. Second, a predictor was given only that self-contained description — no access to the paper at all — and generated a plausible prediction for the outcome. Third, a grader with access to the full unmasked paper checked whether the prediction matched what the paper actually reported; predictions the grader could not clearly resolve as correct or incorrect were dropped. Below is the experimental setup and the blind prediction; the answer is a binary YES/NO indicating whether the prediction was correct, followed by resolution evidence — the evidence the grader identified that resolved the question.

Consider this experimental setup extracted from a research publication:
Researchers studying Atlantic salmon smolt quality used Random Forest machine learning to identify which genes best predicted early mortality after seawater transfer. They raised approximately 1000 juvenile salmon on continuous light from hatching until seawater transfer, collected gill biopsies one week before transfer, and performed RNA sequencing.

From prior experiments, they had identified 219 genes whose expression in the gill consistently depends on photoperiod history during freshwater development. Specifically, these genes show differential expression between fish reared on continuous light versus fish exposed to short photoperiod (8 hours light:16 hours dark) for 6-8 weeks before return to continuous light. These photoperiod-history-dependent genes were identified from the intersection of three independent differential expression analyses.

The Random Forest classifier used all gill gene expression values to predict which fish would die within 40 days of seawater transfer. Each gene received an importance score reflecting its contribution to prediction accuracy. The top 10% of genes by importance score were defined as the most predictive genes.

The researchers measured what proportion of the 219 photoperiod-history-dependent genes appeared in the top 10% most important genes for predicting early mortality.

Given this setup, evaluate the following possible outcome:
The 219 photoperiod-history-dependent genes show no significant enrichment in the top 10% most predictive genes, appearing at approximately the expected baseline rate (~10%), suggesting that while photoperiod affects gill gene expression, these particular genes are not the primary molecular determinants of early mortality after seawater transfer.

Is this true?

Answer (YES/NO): NO